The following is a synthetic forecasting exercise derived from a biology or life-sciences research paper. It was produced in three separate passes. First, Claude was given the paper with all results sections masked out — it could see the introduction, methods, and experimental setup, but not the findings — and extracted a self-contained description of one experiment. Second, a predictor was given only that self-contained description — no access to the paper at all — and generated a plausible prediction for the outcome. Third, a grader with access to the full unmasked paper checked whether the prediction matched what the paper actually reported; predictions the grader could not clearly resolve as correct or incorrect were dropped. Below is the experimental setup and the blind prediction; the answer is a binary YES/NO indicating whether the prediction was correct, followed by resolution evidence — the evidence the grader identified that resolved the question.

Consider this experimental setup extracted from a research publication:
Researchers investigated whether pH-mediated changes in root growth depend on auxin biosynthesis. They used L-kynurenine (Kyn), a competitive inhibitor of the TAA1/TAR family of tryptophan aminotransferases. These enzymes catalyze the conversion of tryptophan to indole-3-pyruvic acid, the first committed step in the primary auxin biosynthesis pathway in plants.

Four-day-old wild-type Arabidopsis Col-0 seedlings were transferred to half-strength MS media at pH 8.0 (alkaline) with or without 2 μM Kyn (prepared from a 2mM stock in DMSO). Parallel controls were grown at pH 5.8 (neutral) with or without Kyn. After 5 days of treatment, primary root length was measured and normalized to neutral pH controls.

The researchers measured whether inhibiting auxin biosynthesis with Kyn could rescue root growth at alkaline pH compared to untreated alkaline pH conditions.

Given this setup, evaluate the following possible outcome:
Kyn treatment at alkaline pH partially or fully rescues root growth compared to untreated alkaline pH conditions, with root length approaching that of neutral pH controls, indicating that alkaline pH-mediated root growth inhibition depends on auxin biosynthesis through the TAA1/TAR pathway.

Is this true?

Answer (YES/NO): YES